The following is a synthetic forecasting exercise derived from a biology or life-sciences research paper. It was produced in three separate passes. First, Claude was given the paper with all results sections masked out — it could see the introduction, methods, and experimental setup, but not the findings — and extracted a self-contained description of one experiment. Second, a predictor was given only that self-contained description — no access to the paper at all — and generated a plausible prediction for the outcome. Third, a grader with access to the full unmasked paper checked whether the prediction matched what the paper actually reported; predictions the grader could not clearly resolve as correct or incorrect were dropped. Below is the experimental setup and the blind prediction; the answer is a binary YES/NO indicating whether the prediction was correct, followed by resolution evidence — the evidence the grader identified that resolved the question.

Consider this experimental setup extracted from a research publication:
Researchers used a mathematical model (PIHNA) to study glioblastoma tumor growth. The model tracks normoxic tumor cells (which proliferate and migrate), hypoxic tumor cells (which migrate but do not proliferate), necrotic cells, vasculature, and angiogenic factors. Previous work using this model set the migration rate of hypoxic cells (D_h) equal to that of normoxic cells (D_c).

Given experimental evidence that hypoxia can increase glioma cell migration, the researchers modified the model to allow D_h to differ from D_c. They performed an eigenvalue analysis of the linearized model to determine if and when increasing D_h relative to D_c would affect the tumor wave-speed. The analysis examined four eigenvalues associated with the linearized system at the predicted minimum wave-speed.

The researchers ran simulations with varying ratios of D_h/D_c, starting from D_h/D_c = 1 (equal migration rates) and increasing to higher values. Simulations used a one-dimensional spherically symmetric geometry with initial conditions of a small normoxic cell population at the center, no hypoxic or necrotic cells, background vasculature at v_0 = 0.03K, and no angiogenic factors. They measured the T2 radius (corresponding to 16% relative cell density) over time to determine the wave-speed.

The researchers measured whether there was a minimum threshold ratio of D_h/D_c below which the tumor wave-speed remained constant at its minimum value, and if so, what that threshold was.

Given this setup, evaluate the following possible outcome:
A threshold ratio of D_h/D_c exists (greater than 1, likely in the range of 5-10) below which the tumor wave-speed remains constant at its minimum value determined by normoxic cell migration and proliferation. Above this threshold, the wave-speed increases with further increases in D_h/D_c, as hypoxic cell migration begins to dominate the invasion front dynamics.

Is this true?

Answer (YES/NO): NO